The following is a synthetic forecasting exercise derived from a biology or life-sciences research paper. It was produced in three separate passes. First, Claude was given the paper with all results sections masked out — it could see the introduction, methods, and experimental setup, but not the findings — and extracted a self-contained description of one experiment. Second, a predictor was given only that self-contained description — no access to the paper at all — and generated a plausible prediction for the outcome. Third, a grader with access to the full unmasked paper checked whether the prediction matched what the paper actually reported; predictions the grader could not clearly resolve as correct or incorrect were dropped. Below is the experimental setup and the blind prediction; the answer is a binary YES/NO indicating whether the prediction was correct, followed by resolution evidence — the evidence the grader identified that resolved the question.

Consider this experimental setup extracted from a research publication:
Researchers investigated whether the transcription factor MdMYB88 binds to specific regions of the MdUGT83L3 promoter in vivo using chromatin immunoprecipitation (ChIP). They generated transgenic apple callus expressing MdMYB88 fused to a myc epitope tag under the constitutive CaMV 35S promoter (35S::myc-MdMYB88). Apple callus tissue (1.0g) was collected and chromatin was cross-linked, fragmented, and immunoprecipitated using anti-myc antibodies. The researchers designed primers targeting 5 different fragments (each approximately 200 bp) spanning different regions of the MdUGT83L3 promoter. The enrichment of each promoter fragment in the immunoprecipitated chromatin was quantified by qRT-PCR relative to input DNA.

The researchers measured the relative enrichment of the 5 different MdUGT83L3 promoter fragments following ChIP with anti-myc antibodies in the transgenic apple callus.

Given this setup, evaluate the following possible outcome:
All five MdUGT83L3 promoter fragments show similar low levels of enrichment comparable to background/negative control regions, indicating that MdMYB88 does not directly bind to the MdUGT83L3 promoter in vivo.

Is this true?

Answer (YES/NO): NO